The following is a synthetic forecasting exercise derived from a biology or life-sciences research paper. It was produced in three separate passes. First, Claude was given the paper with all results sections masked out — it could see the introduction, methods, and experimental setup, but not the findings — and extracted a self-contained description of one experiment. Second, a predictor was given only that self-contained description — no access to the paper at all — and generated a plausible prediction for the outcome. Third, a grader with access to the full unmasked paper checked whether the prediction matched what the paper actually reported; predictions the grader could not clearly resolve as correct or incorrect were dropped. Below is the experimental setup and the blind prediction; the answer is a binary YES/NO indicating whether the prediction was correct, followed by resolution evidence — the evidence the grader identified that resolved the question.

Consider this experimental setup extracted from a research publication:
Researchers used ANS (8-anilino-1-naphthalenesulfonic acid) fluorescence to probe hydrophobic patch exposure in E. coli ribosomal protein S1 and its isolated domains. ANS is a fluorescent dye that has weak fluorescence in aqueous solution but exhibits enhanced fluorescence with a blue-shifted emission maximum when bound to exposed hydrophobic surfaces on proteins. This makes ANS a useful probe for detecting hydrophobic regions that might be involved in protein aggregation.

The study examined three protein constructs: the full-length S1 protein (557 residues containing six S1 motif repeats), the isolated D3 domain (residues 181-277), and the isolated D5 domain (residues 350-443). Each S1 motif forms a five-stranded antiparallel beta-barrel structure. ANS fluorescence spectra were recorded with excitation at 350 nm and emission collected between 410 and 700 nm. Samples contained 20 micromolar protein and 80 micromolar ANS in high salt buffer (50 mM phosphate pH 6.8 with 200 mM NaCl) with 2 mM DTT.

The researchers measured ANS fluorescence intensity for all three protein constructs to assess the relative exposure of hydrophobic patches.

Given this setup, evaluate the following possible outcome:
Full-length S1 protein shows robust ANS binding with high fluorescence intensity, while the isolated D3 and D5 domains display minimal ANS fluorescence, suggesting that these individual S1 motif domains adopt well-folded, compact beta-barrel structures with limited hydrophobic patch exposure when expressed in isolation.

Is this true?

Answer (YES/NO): NO